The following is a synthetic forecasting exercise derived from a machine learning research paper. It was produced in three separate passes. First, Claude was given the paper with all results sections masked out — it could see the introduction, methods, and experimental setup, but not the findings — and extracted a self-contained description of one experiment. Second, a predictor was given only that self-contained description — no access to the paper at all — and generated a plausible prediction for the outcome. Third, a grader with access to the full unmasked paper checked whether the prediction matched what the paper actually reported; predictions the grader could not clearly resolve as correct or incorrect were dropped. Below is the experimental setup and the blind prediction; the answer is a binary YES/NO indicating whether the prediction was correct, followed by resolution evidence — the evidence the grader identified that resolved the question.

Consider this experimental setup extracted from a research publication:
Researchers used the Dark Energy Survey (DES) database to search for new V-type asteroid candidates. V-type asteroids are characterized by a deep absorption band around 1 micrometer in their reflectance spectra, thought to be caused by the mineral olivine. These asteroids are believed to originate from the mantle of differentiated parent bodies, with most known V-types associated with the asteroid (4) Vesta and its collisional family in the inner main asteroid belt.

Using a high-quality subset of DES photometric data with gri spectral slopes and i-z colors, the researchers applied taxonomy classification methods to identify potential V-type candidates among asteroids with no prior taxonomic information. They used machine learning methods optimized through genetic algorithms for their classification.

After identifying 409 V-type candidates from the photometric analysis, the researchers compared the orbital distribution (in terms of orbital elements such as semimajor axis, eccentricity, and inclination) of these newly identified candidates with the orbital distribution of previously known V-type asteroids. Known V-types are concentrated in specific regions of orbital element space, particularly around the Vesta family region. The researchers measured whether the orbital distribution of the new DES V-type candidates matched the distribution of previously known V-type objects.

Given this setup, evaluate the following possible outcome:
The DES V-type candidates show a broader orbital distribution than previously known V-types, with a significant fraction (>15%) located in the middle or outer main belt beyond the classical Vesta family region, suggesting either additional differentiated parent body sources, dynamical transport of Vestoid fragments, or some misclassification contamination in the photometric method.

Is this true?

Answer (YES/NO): NO